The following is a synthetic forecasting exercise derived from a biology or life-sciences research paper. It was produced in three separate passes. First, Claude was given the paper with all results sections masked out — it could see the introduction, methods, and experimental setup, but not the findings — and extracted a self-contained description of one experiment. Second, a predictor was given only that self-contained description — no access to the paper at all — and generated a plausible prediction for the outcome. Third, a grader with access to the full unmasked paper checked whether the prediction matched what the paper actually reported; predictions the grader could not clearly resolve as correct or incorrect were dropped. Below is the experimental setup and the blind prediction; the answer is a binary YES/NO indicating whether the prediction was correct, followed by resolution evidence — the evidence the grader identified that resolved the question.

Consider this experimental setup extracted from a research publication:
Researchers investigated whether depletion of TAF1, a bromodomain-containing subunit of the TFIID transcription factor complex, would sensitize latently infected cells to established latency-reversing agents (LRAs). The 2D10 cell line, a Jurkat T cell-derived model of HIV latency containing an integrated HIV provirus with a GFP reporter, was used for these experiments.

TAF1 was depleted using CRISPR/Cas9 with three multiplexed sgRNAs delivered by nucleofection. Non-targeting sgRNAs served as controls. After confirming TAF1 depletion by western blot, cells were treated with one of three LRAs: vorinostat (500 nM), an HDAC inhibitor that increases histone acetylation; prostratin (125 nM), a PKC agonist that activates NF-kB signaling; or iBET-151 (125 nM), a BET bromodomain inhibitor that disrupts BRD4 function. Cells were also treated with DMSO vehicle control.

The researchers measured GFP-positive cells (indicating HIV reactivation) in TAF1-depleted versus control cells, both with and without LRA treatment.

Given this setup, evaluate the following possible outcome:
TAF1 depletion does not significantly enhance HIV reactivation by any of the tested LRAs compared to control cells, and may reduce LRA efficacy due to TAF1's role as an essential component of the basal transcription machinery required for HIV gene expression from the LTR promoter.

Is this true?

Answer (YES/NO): NO